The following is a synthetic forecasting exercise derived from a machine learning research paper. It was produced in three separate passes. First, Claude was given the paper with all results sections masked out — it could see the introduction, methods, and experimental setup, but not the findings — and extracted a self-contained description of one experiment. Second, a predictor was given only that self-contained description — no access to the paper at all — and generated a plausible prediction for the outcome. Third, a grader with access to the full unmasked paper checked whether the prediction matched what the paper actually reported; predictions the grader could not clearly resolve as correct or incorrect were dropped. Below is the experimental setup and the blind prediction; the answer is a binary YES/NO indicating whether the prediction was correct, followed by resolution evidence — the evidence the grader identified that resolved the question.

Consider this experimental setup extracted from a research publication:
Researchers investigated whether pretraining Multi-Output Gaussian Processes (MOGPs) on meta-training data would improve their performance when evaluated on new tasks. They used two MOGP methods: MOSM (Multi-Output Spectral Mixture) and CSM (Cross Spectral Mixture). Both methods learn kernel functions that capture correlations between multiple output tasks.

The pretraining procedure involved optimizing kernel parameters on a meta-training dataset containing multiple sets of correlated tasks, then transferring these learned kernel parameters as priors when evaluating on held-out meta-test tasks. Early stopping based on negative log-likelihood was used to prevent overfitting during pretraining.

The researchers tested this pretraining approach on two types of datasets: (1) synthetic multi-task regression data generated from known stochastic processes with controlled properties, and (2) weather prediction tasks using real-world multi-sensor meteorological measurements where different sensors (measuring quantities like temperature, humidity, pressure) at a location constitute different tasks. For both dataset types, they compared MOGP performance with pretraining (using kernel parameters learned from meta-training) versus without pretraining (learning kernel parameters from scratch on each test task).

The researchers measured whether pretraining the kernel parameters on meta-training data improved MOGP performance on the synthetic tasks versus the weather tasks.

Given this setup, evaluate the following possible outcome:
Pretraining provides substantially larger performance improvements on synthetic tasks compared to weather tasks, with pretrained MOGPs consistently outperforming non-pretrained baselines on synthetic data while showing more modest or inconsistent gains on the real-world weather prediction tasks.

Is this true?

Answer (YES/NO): YES